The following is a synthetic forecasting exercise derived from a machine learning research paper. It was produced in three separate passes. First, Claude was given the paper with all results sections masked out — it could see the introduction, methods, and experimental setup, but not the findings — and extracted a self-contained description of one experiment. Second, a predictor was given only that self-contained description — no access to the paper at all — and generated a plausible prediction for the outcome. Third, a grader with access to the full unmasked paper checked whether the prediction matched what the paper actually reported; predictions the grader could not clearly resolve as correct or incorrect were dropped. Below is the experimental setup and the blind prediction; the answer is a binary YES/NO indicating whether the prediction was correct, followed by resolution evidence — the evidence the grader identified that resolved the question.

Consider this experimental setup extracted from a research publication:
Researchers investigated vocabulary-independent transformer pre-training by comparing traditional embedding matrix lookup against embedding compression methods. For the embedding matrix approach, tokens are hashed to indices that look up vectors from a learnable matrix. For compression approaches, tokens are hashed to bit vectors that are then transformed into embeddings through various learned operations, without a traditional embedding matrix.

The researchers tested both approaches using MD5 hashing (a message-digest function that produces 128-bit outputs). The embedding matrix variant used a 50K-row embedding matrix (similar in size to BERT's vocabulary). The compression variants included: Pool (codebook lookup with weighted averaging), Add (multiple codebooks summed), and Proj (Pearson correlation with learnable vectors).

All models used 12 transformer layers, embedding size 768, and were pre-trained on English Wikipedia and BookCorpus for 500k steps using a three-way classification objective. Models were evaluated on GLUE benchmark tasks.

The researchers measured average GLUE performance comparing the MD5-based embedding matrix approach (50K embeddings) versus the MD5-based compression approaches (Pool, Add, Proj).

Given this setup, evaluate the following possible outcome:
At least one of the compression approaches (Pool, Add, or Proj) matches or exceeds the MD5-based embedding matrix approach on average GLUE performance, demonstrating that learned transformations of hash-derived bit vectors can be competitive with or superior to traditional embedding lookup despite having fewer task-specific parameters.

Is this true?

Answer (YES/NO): NO